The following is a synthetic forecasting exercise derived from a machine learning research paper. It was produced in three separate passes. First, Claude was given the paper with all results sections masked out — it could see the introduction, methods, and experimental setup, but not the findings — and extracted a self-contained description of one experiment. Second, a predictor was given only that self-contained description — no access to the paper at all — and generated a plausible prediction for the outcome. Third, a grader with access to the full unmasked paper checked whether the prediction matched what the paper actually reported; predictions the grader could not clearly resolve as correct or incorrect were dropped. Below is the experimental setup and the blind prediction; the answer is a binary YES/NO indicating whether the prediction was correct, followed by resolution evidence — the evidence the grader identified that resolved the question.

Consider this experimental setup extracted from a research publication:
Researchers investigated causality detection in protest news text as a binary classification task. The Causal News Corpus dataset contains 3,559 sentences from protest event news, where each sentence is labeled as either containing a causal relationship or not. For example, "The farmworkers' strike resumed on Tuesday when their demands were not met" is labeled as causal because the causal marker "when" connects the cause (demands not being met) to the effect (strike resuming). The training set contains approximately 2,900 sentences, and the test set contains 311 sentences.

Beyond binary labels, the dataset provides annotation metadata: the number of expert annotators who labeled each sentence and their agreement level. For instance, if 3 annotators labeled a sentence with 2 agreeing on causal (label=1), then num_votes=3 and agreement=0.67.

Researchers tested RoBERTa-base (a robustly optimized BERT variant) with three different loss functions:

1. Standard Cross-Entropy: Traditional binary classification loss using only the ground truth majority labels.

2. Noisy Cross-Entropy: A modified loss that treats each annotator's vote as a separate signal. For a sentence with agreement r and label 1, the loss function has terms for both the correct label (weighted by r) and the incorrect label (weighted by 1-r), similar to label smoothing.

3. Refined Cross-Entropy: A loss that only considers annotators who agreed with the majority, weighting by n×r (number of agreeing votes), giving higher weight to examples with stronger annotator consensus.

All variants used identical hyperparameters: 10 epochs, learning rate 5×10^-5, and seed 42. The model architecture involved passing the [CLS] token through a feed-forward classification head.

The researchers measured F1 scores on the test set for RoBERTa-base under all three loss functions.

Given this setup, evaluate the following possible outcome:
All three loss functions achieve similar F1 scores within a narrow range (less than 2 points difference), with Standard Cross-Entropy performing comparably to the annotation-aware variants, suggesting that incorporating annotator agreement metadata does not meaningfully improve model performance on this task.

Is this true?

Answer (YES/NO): YES